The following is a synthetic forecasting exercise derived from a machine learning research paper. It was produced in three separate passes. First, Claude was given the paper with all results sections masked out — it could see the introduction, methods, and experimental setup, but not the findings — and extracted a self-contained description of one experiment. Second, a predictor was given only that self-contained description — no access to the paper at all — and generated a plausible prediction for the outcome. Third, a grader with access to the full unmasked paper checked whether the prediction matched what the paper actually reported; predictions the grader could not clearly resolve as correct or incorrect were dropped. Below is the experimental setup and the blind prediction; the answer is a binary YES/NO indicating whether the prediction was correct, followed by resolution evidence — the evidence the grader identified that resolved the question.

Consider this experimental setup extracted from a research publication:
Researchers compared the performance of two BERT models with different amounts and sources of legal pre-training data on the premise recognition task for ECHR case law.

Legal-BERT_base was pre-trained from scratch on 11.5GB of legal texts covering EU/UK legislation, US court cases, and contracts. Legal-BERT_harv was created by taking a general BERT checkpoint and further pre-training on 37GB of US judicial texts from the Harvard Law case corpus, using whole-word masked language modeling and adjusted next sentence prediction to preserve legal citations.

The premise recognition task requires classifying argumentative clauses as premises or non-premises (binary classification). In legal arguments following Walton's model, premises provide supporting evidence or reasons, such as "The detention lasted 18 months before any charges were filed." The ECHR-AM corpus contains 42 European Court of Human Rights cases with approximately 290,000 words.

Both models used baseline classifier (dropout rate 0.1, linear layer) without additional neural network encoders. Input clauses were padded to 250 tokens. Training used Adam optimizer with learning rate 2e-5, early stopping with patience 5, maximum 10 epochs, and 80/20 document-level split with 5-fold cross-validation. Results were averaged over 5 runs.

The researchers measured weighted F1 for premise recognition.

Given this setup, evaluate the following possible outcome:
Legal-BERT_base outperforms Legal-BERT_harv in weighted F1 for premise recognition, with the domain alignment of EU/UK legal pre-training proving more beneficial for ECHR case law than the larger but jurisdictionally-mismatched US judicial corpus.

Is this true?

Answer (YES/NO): NO